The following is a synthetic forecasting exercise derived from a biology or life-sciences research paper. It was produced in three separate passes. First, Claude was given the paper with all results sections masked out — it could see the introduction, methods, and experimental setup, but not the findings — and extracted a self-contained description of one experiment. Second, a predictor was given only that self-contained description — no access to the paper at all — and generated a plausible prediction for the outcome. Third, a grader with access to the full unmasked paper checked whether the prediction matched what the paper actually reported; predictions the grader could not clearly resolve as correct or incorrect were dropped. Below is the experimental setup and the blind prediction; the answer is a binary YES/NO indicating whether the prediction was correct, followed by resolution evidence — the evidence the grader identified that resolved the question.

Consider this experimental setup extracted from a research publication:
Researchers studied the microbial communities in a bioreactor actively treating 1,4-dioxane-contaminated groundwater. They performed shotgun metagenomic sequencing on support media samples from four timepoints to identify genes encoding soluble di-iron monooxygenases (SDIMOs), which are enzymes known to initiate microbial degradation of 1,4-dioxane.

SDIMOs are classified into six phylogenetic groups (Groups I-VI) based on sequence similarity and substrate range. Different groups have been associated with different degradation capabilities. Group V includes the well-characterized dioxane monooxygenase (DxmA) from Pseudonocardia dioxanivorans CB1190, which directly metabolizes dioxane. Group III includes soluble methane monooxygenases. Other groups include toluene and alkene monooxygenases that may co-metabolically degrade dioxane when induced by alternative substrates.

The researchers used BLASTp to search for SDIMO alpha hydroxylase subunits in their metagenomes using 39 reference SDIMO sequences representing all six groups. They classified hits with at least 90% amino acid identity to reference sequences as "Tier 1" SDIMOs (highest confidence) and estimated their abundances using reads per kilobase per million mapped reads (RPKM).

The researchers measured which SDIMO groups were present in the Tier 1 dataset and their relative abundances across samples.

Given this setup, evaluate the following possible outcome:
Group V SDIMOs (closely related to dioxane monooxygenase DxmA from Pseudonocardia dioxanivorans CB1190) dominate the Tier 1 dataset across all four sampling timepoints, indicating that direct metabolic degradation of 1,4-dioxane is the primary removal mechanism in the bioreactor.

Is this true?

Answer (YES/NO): YES